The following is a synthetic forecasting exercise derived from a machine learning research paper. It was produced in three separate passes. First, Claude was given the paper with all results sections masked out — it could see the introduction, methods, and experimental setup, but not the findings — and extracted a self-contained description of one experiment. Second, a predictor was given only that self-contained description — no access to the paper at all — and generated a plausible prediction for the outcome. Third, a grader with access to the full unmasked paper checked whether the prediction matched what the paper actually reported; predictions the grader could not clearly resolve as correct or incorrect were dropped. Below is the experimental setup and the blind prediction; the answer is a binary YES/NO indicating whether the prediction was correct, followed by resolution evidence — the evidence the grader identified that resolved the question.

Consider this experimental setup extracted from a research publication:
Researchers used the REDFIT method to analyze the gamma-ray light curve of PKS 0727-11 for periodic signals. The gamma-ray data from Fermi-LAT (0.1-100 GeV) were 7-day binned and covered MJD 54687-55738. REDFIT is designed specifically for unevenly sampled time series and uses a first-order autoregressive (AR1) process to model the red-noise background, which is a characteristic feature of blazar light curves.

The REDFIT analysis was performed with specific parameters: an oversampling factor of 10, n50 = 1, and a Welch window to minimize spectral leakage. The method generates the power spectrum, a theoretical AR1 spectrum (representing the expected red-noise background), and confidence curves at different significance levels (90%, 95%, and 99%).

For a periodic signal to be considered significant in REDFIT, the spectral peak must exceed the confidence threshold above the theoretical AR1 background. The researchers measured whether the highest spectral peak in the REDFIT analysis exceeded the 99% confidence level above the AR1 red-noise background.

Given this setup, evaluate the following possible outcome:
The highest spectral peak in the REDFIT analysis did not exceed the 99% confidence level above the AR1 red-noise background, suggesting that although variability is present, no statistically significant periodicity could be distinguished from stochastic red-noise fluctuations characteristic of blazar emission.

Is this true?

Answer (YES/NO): NO